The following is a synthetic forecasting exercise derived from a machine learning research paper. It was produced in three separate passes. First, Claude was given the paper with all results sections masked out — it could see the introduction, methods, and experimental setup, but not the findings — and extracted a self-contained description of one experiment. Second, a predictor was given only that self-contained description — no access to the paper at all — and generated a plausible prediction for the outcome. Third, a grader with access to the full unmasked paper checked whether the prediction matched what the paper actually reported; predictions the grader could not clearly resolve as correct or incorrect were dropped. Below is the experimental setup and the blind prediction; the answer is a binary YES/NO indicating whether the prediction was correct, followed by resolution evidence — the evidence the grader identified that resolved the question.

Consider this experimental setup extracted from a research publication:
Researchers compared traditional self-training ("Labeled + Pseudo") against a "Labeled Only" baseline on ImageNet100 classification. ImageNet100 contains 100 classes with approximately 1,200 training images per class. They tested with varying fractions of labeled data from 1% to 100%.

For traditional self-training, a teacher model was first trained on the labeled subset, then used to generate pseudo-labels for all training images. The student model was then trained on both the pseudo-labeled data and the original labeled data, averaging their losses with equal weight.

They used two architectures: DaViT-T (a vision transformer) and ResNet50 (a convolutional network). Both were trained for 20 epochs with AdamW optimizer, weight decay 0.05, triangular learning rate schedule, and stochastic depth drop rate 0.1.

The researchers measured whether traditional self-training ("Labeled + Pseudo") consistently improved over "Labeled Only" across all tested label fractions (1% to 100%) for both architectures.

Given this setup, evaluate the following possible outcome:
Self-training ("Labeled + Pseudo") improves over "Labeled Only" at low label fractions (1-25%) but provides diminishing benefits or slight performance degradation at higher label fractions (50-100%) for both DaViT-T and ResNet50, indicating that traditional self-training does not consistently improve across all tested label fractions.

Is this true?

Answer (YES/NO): NO